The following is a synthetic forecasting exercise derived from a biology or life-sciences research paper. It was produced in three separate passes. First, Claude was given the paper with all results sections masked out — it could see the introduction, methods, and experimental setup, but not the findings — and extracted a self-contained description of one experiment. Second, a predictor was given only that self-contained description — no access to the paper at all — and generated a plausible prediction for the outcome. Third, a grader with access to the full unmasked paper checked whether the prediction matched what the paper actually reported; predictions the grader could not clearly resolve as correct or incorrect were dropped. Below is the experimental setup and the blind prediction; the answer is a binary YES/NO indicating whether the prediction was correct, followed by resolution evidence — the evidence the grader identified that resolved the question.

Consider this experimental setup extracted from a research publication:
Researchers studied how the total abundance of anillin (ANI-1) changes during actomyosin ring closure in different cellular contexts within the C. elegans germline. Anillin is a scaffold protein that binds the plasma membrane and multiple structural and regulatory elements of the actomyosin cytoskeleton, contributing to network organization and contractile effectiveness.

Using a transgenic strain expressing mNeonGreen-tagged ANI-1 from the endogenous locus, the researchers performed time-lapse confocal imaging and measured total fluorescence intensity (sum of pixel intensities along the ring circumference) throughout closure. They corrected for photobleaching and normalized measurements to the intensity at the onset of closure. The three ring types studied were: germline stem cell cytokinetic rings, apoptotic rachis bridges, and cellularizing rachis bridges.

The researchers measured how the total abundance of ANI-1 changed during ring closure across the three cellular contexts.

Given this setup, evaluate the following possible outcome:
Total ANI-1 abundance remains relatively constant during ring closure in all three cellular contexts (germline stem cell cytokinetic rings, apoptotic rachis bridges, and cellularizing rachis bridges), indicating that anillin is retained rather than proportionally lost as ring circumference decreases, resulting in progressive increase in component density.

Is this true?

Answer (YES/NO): NO